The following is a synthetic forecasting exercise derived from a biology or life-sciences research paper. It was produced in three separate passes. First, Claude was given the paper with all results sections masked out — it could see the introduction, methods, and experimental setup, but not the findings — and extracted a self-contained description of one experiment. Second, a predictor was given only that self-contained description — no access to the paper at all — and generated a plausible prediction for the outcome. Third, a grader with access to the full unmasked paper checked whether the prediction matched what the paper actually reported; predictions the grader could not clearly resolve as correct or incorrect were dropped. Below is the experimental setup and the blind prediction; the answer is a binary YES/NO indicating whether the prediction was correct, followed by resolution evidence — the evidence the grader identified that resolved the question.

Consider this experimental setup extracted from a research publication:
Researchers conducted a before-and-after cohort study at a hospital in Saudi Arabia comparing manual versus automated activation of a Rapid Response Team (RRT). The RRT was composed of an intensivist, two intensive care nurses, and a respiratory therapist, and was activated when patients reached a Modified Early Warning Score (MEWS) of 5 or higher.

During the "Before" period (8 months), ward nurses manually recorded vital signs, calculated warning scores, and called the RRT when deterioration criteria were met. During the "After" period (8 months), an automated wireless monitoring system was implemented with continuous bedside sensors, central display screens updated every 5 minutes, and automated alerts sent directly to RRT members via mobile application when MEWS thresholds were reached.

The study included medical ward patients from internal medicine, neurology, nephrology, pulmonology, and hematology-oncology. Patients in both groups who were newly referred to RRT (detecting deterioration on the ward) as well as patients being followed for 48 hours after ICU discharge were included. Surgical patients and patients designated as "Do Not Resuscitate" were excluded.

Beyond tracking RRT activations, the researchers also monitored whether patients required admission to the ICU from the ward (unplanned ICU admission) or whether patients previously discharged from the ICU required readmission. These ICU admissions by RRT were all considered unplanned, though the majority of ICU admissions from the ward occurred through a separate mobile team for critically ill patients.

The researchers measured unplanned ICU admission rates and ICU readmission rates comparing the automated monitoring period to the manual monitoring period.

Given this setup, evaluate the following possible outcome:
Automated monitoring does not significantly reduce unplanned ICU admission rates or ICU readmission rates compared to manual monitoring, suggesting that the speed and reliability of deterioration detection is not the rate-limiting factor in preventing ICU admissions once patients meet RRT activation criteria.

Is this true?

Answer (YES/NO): YES